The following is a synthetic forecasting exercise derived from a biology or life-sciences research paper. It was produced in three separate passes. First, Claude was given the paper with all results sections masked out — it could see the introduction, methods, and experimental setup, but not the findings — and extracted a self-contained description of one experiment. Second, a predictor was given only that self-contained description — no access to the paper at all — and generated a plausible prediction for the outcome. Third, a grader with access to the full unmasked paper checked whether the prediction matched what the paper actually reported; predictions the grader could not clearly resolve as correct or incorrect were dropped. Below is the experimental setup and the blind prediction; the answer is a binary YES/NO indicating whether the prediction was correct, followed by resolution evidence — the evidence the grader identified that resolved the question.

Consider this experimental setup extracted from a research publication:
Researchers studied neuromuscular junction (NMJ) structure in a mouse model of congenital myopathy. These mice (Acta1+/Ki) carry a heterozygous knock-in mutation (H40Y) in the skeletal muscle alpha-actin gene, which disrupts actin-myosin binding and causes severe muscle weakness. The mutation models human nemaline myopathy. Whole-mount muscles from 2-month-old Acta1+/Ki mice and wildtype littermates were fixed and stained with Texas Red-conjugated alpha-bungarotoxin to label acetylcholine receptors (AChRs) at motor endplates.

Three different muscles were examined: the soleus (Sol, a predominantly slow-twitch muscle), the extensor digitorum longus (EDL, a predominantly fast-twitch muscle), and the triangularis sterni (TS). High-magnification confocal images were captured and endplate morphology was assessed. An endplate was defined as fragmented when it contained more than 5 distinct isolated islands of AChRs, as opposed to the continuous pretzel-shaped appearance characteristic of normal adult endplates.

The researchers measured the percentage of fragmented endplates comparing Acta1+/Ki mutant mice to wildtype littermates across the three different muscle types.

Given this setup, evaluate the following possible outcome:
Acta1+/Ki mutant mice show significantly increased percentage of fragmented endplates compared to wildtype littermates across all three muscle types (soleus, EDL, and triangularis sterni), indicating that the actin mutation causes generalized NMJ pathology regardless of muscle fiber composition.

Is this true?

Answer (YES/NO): NO